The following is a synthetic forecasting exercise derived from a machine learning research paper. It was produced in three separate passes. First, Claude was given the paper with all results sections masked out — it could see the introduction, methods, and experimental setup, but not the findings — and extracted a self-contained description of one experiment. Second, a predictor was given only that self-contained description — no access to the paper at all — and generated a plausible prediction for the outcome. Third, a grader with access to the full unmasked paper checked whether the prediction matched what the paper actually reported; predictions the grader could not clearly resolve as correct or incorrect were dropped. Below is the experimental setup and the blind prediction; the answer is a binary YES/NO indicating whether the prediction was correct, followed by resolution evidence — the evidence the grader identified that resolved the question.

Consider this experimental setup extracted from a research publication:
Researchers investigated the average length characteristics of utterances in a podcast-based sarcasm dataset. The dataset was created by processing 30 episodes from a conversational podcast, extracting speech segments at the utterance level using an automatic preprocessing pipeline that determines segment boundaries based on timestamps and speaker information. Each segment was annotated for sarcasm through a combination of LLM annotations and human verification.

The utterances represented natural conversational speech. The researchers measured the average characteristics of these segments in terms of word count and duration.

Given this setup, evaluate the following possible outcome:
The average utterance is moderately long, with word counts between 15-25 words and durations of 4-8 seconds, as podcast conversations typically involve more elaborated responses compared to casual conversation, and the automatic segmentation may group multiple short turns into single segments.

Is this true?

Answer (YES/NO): NO